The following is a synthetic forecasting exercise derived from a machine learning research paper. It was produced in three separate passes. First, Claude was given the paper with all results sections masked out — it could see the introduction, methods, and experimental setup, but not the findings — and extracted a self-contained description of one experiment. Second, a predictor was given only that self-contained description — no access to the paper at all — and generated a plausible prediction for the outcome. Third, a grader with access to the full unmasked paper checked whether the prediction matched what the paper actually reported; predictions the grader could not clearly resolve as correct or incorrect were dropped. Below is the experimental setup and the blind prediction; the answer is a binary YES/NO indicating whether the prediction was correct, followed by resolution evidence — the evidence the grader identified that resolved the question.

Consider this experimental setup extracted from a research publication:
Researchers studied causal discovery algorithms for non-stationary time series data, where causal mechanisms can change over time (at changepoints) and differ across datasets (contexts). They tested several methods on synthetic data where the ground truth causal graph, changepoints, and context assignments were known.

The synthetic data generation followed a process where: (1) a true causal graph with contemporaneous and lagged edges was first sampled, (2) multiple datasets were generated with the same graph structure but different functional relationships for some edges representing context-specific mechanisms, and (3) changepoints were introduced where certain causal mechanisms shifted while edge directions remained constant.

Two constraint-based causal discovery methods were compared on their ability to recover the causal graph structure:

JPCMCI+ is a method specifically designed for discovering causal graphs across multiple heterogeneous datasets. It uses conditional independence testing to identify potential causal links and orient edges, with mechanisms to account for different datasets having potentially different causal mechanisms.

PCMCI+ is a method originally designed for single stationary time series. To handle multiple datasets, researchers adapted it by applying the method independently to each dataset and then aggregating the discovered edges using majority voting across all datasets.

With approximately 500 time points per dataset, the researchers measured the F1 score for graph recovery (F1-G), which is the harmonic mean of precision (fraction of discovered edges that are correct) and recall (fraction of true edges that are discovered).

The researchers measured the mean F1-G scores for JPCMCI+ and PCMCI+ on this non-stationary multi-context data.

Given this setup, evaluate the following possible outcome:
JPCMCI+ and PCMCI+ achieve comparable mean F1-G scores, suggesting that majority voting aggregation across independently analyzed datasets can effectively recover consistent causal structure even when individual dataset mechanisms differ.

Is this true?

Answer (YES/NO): NO